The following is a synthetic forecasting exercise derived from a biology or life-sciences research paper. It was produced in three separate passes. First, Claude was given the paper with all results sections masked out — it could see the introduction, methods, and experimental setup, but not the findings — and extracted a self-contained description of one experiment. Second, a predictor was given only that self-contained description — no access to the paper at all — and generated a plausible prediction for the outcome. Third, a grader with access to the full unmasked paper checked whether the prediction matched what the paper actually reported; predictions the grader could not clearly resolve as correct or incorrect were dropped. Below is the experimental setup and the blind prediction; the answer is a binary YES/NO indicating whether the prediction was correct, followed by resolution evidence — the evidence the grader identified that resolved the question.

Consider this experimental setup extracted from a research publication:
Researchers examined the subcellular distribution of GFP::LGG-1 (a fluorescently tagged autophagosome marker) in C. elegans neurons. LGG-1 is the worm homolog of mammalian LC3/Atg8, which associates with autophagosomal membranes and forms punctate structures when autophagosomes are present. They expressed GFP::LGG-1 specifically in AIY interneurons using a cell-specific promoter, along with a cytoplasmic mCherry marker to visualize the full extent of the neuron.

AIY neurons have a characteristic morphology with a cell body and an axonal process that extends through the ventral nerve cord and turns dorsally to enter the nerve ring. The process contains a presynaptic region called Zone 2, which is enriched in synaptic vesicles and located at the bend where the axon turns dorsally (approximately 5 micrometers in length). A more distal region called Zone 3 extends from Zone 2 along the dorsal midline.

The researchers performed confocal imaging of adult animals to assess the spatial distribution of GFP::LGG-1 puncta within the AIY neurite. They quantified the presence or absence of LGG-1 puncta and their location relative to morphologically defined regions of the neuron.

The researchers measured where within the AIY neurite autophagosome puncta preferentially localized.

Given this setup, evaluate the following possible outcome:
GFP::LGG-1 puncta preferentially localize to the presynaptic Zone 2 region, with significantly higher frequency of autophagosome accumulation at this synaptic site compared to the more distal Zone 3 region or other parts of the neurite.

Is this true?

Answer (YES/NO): NO